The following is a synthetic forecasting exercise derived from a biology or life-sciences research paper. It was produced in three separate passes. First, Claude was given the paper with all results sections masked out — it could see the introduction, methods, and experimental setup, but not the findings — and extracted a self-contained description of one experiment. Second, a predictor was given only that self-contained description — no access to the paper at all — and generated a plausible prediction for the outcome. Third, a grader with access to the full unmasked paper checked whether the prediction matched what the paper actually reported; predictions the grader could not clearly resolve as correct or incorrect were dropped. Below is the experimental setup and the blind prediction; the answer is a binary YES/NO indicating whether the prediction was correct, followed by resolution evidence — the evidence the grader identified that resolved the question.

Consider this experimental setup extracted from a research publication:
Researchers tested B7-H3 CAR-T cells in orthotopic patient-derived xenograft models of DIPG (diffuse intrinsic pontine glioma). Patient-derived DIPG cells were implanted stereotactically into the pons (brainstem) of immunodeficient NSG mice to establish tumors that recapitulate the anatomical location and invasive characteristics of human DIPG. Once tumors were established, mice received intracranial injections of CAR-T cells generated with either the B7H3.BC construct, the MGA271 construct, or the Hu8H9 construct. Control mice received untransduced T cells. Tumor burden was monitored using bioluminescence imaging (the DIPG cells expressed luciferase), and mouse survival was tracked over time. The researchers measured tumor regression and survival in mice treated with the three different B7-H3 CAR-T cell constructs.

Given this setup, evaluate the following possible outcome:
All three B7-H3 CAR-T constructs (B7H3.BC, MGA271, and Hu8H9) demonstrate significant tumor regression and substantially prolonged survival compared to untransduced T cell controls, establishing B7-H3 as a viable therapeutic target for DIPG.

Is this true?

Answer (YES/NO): NO